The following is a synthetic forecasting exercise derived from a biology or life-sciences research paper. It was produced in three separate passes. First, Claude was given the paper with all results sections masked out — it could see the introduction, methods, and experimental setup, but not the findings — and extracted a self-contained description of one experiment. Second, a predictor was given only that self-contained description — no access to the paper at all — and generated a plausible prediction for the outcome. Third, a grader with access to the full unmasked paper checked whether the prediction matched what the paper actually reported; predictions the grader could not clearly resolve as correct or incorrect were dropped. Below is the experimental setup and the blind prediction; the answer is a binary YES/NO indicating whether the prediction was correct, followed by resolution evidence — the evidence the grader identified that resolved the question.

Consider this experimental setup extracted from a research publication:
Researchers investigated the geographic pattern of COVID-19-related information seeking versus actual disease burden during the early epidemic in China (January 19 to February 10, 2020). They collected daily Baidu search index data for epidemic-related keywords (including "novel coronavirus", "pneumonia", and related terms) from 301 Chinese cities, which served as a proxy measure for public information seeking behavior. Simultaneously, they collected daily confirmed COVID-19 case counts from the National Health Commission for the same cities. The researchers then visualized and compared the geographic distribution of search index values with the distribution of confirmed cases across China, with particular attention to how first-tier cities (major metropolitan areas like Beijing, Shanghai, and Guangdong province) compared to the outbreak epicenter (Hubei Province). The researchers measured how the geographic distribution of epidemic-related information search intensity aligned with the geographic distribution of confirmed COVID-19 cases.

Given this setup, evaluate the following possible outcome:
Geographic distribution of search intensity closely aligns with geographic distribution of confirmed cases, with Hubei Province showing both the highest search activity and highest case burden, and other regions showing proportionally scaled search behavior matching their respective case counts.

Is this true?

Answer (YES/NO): NO